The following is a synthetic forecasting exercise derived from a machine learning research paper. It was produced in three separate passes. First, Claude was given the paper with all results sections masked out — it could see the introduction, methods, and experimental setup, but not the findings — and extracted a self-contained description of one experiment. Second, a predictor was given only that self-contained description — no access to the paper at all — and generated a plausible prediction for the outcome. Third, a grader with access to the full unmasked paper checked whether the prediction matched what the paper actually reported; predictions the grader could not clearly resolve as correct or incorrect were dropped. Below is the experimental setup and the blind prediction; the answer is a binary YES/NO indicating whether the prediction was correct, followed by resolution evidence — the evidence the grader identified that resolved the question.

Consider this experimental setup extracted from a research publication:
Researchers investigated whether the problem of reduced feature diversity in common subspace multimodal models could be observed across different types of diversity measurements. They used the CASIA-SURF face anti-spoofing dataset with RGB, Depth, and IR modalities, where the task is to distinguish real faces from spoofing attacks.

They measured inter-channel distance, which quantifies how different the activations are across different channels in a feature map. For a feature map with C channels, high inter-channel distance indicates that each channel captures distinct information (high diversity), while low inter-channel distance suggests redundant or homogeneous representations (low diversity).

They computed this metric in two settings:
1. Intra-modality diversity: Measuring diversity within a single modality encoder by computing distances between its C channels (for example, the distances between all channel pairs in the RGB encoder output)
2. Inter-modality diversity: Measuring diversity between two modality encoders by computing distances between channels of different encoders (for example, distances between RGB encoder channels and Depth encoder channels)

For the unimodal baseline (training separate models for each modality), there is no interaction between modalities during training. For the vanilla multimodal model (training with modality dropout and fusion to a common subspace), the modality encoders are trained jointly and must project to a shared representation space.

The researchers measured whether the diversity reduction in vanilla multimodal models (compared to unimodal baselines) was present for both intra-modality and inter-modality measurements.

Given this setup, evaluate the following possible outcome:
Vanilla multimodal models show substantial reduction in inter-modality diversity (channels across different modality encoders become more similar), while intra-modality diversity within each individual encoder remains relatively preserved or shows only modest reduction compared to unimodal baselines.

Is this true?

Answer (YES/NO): NO